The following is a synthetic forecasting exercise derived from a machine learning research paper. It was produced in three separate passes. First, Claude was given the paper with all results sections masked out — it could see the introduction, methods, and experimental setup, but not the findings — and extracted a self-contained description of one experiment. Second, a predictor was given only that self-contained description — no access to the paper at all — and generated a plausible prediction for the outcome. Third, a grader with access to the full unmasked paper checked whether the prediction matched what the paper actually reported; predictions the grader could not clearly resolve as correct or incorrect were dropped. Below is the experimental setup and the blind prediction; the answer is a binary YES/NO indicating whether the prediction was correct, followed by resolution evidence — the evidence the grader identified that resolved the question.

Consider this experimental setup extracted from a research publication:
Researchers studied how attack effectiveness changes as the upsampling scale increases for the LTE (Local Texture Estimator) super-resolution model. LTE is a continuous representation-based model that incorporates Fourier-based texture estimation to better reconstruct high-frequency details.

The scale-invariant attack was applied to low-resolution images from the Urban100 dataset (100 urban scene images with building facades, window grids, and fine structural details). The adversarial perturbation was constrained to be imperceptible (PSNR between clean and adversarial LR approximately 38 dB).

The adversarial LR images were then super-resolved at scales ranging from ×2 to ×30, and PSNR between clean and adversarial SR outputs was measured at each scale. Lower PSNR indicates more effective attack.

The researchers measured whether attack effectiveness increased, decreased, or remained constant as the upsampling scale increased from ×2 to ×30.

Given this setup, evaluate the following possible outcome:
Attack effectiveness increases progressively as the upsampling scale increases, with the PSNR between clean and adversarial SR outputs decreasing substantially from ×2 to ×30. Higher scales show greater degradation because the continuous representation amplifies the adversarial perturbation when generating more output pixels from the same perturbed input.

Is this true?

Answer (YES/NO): NO